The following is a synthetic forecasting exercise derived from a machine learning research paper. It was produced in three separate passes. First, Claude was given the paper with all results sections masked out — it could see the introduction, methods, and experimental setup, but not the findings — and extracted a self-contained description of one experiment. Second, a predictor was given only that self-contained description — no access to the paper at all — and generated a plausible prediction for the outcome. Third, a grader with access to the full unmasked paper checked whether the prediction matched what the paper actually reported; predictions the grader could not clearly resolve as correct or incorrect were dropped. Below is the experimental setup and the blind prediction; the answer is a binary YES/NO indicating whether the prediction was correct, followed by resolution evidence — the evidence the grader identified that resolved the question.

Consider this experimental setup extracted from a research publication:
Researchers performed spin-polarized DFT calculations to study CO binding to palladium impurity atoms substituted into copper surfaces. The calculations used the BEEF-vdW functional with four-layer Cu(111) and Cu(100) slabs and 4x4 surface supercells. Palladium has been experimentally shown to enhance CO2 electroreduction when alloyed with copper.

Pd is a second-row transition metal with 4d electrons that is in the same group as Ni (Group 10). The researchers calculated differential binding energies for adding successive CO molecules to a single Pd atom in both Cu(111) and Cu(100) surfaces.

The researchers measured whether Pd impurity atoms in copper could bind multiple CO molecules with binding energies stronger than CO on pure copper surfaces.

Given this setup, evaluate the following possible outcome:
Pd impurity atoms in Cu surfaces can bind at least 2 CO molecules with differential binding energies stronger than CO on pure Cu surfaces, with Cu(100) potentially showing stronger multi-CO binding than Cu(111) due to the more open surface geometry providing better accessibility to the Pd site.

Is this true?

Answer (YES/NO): YES